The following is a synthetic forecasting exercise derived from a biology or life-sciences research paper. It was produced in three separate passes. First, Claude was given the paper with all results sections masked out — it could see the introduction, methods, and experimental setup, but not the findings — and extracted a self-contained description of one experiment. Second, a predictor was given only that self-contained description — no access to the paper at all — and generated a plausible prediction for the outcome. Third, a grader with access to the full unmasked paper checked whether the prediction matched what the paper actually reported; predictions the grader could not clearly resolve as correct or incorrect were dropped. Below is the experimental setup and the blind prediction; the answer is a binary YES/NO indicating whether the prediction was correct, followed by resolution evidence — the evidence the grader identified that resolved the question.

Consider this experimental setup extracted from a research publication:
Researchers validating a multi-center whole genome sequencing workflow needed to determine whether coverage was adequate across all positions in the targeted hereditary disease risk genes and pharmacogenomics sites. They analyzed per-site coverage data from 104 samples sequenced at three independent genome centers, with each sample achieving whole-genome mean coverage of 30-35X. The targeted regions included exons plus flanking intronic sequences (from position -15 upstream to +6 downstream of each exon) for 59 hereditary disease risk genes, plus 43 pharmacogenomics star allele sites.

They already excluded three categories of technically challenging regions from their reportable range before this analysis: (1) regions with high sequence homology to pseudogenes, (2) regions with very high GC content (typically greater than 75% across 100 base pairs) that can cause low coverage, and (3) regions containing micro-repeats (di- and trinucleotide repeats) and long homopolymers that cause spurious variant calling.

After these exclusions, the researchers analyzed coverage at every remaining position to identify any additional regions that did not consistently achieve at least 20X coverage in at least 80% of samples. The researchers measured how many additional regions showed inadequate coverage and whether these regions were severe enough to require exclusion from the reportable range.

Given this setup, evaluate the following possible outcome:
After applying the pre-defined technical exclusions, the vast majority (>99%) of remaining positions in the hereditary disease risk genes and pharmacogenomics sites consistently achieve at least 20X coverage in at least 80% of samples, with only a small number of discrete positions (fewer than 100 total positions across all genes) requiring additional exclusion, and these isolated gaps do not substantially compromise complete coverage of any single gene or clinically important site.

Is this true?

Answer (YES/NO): NO